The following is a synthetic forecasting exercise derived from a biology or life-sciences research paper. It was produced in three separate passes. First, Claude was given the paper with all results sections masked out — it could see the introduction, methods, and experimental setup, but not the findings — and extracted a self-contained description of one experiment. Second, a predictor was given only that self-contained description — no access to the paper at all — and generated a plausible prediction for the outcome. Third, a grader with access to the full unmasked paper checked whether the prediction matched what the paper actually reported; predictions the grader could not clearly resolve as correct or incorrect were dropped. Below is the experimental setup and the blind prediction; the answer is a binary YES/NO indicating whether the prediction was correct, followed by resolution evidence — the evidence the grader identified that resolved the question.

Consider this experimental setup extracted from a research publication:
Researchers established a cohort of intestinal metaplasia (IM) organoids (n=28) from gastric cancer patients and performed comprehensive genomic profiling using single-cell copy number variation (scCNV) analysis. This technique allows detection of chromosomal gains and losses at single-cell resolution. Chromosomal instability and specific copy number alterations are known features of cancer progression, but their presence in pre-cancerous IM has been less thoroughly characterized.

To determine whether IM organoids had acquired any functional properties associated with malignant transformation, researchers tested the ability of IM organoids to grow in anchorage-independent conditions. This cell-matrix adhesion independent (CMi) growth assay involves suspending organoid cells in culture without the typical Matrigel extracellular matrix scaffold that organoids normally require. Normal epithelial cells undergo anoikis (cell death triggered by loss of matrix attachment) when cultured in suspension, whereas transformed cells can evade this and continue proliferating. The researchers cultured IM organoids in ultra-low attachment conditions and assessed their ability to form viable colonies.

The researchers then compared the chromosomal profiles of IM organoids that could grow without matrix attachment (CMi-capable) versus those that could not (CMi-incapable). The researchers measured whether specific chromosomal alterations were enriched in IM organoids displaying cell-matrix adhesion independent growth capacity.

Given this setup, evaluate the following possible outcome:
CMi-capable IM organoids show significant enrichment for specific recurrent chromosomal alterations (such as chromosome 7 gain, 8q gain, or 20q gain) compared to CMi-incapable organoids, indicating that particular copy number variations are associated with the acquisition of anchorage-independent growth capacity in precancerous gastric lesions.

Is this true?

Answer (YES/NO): YES